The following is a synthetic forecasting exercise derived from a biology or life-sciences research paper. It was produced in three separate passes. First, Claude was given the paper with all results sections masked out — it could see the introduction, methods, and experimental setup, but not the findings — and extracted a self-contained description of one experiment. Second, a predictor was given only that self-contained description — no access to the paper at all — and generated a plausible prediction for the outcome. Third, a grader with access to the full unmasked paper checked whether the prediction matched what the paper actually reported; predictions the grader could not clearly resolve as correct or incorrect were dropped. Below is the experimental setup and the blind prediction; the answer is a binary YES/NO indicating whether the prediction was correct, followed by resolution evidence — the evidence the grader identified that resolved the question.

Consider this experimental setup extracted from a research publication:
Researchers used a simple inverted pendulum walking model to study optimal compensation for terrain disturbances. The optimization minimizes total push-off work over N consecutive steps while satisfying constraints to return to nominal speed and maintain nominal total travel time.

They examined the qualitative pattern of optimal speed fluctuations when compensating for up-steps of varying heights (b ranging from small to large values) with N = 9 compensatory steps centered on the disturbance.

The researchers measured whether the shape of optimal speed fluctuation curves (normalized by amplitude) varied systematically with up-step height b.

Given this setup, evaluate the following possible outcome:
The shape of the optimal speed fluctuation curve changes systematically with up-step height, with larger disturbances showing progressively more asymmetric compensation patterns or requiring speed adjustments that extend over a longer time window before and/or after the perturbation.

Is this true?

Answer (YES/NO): NO